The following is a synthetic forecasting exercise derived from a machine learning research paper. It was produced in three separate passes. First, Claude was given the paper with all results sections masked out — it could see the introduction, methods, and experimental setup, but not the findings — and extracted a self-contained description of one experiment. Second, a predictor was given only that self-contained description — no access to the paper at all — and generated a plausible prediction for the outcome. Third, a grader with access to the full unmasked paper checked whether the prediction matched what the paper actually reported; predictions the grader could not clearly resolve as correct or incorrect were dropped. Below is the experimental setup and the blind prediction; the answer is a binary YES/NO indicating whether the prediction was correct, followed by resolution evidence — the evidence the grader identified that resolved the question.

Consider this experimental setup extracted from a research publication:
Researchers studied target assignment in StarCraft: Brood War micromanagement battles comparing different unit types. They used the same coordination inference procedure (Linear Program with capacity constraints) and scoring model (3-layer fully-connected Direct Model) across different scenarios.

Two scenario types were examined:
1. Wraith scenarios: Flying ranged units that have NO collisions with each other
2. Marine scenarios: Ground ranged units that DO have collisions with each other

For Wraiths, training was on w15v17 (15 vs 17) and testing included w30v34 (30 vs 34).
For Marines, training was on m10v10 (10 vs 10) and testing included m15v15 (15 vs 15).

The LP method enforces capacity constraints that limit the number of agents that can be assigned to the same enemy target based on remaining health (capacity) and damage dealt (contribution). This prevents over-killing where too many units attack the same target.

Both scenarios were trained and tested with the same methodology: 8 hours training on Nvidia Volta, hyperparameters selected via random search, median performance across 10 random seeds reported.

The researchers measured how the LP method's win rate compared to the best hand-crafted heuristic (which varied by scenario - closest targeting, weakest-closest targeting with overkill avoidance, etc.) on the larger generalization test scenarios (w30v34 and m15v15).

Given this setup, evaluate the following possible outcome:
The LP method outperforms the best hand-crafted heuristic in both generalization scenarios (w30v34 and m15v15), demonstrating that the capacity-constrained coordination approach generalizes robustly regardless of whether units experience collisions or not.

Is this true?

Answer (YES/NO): NO